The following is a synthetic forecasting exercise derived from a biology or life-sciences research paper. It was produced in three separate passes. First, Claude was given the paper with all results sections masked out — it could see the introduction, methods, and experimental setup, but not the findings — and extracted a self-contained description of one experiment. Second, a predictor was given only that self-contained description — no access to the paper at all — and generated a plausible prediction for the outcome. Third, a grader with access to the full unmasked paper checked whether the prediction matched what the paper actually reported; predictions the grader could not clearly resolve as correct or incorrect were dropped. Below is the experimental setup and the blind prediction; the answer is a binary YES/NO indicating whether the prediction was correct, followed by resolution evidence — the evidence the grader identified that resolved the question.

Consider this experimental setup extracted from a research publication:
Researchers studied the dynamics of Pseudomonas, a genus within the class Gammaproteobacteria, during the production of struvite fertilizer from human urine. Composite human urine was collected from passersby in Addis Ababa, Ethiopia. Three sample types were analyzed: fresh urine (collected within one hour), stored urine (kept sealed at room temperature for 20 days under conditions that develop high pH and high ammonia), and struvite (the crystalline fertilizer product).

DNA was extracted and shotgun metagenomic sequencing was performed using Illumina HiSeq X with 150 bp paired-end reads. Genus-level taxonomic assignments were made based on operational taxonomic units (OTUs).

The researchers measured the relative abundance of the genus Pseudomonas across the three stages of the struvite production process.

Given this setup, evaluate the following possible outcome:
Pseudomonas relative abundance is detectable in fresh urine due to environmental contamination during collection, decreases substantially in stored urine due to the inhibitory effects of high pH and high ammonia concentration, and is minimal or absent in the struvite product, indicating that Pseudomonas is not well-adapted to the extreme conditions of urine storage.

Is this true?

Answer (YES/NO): NO